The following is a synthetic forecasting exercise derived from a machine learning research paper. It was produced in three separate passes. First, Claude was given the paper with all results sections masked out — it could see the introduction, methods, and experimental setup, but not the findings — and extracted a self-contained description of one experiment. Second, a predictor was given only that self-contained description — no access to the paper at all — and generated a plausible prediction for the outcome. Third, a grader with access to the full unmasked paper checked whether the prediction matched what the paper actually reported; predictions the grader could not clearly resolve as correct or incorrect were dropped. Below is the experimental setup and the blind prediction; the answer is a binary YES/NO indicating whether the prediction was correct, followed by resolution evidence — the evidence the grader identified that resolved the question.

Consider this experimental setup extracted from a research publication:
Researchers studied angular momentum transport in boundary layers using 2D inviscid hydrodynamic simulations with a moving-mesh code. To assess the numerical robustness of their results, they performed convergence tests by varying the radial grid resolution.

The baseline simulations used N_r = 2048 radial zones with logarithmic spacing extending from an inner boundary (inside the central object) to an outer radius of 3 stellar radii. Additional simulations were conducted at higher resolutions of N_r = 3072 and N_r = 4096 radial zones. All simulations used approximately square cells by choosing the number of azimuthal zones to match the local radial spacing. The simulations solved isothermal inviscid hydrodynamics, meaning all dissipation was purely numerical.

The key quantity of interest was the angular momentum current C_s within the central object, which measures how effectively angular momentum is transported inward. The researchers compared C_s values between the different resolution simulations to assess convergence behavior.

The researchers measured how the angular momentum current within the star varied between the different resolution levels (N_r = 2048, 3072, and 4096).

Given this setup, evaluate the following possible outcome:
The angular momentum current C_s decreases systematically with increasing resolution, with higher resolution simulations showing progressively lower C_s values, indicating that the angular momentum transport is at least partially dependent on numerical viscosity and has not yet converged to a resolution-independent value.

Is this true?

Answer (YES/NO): NO